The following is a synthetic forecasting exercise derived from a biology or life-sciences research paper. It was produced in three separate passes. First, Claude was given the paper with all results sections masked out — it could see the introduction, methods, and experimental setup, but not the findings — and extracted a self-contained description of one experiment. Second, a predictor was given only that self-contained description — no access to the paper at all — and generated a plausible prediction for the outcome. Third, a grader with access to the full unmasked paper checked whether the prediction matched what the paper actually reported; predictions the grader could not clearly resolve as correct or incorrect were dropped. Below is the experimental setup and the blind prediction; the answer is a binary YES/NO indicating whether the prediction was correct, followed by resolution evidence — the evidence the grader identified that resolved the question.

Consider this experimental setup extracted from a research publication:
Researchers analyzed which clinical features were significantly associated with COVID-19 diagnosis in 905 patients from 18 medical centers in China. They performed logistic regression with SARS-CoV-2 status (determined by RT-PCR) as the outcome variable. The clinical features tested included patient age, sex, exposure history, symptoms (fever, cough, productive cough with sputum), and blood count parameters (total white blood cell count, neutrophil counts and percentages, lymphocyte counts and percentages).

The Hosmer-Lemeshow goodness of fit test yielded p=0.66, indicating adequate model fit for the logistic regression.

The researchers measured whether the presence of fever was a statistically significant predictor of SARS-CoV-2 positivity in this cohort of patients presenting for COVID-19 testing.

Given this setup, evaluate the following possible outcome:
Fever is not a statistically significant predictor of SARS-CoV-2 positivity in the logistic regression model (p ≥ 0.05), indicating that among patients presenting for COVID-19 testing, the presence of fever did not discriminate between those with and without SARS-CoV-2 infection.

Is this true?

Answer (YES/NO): NO